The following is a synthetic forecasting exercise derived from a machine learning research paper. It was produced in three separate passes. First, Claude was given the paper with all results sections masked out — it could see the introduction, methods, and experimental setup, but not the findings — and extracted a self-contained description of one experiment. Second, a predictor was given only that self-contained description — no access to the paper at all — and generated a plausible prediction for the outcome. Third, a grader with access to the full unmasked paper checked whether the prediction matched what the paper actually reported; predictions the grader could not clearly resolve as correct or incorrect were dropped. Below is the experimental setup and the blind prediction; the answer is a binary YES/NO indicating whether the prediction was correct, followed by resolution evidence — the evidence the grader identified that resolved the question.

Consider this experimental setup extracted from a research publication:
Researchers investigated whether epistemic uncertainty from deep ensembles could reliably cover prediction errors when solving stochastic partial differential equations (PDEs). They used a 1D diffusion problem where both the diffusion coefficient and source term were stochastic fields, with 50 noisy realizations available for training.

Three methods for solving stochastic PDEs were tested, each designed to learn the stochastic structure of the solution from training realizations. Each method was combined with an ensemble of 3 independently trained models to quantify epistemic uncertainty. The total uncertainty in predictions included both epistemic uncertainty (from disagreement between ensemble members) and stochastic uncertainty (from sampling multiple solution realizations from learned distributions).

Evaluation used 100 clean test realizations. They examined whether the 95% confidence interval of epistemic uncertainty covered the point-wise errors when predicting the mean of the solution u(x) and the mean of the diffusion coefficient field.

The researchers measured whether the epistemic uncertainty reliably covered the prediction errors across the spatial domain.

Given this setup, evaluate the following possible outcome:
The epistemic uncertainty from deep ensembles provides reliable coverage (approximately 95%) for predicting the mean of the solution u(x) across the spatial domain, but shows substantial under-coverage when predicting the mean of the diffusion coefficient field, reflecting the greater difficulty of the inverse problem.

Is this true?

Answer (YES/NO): NO